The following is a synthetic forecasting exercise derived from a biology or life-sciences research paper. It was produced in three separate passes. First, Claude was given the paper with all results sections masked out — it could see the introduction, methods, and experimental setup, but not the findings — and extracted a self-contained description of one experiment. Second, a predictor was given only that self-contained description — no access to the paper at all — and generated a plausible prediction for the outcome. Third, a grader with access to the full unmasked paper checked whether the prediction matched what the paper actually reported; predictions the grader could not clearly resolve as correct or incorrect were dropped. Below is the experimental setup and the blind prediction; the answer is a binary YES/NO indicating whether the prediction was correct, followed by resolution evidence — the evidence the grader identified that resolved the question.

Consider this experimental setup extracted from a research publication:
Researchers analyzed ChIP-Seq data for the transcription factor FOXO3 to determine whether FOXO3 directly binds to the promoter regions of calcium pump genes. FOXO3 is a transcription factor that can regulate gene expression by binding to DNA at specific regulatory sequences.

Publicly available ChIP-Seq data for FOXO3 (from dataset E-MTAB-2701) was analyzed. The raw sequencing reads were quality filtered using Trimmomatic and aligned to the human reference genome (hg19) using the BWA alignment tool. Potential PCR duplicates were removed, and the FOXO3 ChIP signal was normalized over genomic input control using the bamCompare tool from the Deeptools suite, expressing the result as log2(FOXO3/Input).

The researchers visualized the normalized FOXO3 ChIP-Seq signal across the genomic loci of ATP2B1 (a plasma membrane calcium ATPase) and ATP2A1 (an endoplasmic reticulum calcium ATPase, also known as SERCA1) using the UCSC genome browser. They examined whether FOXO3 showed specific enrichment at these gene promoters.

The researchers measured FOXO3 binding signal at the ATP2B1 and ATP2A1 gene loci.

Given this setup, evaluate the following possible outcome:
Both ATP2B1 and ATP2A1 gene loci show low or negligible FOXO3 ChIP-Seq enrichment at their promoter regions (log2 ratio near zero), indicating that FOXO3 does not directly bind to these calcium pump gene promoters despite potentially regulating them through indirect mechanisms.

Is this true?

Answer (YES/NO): NO